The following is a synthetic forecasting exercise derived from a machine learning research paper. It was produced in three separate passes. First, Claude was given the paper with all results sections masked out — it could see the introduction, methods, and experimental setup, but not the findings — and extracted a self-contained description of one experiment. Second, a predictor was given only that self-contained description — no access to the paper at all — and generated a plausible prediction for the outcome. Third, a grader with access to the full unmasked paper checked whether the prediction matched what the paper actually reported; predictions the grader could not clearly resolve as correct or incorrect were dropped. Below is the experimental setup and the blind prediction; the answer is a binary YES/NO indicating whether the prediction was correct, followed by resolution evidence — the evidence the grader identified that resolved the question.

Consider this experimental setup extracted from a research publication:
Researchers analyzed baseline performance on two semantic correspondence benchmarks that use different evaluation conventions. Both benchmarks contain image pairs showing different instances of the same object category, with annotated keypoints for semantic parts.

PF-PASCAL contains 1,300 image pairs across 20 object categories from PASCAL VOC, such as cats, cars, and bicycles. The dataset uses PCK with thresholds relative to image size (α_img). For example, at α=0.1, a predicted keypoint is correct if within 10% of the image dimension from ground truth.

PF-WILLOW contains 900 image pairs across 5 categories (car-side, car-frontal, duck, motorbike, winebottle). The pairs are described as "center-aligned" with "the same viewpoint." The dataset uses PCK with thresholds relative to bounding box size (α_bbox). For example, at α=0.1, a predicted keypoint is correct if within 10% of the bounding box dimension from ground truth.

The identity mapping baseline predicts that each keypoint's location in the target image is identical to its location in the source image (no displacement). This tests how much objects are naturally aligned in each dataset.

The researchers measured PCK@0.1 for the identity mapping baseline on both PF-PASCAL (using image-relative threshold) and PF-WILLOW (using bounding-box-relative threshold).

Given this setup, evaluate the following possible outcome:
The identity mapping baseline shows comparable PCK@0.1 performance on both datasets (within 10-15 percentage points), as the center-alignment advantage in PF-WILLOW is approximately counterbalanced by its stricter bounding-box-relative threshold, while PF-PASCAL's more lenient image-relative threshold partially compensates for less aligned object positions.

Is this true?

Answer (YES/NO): YES